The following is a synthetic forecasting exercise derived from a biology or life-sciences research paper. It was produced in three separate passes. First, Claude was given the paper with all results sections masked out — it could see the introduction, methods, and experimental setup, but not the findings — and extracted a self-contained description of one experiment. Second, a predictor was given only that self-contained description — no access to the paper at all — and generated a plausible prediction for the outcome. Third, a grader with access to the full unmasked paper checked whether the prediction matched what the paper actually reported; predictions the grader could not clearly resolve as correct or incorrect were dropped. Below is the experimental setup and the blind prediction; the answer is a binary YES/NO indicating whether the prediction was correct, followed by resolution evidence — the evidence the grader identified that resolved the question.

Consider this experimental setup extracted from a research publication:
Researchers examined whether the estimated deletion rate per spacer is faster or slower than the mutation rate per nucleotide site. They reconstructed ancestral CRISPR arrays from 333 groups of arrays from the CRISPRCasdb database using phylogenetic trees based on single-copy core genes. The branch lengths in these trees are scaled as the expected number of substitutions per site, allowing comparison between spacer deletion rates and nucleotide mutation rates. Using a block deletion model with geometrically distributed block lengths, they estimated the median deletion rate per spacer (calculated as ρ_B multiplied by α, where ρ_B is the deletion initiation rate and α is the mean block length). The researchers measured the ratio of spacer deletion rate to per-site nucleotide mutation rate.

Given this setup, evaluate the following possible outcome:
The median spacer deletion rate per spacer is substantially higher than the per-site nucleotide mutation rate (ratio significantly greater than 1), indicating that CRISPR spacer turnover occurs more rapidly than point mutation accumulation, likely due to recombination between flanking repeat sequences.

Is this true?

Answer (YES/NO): YES